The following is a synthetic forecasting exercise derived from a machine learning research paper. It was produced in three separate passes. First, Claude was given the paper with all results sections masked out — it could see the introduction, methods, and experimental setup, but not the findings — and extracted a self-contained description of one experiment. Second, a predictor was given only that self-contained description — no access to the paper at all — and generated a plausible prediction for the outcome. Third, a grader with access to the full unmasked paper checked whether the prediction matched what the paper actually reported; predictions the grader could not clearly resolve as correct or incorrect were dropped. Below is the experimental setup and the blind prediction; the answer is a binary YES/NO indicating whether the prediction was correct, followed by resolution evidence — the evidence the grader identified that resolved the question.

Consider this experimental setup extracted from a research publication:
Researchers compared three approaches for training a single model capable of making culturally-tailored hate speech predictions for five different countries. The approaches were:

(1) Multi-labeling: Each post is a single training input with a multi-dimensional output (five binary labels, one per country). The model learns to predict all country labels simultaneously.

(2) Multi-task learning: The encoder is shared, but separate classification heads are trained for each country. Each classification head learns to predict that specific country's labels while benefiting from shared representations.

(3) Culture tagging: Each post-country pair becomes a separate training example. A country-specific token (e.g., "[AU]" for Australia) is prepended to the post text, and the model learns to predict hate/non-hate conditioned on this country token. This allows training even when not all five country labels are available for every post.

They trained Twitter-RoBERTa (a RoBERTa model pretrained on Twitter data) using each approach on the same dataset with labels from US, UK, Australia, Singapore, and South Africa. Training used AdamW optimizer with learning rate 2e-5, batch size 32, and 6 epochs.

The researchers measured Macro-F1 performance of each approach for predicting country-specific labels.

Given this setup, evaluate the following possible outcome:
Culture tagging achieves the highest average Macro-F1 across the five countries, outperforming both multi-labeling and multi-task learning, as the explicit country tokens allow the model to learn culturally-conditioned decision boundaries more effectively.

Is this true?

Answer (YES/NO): NO